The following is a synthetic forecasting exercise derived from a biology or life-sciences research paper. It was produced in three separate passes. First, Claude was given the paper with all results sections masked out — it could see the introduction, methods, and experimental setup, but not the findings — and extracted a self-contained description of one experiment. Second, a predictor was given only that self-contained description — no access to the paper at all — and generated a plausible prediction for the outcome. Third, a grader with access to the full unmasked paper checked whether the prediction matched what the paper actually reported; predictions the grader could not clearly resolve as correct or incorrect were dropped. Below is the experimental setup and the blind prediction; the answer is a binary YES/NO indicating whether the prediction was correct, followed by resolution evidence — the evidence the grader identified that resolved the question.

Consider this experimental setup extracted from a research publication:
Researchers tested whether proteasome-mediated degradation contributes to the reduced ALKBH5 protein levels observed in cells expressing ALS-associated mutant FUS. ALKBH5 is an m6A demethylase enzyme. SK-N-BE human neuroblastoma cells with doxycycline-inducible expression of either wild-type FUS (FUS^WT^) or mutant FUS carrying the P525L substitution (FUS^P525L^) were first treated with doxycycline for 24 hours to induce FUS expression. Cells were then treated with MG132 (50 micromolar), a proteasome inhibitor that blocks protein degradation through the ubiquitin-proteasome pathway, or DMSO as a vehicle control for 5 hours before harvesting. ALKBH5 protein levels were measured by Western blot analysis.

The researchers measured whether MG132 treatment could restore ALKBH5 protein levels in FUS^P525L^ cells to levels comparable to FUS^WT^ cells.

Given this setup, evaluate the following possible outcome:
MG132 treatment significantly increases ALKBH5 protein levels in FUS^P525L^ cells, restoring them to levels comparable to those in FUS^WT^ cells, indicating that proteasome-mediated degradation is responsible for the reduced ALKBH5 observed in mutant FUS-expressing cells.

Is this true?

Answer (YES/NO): NO